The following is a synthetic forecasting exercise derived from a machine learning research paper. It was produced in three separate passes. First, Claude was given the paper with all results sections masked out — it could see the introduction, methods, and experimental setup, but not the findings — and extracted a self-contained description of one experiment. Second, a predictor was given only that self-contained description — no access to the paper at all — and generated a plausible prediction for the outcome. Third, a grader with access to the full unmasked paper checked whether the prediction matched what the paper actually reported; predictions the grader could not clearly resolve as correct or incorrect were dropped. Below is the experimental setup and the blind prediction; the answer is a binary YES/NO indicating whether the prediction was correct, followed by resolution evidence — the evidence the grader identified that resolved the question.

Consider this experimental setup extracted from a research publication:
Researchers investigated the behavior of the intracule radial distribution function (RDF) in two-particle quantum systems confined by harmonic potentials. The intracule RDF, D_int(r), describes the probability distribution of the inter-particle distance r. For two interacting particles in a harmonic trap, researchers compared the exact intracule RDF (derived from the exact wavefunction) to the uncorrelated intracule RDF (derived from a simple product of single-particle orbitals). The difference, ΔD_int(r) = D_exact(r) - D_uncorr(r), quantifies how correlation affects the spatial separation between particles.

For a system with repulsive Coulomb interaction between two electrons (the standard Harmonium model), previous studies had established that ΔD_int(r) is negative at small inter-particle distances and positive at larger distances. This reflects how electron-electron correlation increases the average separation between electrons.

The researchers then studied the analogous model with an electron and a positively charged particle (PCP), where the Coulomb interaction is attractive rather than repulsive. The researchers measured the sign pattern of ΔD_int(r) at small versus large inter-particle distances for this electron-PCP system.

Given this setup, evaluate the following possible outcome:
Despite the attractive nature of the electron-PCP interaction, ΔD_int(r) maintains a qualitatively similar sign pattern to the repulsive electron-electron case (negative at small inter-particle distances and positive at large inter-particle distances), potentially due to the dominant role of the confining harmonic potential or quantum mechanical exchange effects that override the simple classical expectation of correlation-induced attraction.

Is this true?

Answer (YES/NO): NO